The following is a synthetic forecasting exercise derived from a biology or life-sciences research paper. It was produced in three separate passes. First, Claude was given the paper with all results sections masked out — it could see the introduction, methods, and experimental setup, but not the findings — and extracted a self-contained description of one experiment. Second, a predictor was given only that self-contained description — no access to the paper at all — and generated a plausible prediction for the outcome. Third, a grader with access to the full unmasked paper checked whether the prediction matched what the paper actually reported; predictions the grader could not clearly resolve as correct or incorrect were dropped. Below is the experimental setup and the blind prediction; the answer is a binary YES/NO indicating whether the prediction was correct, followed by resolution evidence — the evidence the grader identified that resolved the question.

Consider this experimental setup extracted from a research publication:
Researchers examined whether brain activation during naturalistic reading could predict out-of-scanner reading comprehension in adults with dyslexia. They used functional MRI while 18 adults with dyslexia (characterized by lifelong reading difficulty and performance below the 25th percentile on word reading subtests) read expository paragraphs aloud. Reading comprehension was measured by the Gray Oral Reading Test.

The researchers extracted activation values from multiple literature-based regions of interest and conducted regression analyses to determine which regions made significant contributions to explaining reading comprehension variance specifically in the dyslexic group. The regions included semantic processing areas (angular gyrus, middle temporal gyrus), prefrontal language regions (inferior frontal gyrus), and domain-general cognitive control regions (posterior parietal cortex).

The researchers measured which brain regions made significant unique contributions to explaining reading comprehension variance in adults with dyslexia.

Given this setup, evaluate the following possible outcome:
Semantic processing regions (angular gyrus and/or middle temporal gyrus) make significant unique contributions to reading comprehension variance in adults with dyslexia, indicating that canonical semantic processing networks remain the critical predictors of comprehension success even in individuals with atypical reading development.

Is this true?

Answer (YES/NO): NO